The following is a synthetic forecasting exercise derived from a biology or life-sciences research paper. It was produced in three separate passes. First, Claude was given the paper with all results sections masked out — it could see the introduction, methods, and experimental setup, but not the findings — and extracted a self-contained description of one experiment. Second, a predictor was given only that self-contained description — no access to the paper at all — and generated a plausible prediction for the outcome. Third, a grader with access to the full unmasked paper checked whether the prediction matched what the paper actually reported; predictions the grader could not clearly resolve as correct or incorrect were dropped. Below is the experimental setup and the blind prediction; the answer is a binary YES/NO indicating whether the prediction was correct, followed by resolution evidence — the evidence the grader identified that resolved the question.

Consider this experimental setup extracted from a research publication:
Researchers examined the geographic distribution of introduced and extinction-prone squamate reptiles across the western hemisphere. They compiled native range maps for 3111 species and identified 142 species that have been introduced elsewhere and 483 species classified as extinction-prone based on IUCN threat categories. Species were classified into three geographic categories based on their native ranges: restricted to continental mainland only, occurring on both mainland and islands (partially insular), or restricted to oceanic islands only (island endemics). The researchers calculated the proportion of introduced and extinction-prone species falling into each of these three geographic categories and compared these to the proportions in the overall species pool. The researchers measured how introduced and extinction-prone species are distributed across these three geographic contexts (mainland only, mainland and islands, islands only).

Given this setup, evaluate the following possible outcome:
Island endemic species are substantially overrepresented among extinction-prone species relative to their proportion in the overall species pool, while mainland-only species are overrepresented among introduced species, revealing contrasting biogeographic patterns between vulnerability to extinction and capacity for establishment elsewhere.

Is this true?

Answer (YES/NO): NO